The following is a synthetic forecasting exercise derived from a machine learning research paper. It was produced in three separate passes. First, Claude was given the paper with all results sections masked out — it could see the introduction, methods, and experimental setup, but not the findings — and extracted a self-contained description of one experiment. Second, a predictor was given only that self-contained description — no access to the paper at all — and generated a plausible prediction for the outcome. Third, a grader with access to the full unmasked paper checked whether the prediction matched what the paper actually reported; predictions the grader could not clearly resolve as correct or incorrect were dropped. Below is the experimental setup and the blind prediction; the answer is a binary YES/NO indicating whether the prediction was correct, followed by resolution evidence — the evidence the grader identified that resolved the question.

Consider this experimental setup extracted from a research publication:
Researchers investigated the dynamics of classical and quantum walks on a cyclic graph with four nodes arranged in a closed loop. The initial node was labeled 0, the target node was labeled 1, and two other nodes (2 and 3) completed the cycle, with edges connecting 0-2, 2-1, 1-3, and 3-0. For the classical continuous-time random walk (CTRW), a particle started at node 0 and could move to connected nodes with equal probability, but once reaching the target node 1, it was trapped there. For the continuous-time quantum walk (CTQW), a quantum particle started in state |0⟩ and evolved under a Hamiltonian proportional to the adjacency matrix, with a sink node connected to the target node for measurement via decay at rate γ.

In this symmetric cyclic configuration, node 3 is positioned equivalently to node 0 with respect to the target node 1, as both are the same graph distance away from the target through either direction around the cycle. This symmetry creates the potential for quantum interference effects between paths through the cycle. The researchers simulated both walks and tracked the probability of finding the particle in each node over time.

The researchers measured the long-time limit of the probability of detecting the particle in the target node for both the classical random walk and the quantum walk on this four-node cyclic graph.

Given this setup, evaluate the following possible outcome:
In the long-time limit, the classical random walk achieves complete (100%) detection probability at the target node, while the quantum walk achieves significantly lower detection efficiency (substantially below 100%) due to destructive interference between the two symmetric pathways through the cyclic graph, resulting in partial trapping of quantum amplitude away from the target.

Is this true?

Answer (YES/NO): YES